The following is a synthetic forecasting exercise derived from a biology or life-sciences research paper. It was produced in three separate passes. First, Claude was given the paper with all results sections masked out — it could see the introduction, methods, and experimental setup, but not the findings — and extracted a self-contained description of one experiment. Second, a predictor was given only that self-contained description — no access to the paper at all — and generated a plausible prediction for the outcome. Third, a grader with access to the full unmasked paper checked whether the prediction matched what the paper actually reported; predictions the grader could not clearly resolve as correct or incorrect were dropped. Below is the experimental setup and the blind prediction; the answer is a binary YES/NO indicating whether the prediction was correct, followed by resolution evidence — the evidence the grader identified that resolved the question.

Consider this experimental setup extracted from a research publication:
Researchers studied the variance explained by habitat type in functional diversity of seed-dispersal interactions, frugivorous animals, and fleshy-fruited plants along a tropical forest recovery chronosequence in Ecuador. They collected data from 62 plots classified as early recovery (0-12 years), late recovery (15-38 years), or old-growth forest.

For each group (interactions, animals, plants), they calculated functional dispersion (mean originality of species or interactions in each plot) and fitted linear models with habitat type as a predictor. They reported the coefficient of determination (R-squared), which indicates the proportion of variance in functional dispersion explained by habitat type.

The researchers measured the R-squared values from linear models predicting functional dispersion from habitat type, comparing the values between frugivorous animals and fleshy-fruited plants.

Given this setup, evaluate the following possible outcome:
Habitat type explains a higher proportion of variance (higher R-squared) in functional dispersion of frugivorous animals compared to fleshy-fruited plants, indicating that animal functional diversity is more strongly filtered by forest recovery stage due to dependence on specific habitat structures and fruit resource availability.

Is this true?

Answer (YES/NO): YES